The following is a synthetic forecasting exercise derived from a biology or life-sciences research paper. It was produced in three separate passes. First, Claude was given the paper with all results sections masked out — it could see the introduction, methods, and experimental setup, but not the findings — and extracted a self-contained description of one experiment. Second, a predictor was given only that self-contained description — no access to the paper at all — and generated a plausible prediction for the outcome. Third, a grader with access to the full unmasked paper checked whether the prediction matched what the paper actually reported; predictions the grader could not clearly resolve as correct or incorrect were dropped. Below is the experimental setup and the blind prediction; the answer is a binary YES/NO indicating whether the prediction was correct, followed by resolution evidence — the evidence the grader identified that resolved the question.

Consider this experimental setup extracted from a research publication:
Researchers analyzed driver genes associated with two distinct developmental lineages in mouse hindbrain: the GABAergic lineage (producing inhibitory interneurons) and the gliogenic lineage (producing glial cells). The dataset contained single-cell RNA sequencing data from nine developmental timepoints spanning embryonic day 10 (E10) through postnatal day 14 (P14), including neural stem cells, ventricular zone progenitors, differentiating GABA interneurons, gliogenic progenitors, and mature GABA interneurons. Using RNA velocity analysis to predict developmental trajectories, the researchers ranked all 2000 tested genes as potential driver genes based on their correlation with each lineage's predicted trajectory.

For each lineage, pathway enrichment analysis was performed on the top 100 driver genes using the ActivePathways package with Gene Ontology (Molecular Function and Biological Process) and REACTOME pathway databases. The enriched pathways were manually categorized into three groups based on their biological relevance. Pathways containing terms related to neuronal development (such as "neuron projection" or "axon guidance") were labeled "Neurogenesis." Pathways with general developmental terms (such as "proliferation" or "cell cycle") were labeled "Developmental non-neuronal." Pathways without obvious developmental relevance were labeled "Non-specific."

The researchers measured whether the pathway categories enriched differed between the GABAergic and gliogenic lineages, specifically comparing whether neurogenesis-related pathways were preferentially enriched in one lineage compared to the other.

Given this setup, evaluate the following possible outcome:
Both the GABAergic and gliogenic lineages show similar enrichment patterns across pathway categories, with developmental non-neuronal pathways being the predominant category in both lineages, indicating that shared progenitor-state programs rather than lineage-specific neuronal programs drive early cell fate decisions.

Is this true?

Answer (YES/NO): NO